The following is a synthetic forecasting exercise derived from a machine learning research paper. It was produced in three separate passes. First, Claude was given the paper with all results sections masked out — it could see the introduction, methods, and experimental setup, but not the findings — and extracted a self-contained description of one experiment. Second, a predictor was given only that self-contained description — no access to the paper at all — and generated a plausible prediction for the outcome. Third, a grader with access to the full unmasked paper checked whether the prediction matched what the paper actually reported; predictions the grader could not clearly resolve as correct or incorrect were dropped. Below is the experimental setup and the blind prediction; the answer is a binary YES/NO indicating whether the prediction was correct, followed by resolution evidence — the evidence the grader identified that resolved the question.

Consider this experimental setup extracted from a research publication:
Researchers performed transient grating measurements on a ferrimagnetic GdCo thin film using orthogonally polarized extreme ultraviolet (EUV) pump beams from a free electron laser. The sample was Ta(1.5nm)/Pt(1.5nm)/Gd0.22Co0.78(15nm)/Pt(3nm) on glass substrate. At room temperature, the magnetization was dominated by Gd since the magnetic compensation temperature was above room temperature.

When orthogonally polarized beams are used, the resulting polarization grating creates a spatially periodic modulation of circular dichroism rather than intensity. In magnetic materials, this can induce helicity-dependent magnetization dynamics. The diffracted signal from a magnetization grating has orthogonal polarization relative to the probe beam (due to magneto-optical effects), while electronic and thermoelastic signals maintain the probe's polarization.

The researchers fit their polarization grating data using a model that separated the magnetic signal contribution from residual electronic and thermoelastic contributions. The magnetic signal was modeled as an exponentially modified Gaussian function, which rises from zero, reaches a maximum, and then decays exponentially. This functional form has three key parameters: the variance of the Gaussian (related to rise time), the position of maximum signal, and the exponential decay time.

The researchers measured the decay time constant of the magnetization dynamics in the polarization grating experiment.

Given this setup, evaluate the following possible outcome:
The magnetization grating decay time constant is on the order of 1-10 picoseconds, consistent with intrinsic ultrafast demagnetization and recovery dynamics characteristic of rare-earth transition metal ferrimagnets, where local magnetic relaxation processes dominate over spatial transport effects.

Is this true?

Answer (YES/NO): YES